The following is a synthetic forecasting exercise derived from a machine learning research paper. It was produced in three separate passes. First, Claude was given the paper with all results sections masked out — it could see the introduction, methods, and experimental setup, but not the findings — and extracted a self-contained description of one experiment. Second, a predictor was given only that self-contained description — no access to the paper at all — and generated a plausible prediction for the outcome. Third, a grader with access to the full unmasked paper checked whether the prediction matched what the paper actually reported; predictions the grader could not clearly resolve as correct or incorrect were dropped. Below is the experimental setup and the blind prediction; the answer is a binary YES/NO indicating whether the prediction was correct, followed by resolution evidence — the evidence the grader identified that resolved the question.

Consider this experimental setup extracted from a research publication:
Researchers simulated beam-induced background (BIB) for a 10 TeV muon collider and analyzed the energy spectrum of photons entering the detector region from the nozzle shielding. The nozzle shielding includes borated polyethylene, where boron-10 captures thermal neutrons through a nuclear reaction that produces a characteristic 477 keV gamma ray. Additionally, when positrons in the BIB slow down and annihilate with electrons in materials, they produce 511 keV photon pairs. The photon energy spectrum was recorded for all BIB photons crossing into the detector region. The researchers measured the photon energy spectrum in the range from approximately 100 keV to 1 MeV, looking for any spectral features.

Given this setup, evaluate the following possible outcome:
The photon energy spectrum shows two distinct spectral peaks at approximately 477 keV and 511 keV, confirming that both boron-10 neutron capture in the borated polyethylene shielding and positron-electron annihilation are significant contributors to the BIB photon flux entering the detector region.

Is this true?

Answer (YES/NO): NO